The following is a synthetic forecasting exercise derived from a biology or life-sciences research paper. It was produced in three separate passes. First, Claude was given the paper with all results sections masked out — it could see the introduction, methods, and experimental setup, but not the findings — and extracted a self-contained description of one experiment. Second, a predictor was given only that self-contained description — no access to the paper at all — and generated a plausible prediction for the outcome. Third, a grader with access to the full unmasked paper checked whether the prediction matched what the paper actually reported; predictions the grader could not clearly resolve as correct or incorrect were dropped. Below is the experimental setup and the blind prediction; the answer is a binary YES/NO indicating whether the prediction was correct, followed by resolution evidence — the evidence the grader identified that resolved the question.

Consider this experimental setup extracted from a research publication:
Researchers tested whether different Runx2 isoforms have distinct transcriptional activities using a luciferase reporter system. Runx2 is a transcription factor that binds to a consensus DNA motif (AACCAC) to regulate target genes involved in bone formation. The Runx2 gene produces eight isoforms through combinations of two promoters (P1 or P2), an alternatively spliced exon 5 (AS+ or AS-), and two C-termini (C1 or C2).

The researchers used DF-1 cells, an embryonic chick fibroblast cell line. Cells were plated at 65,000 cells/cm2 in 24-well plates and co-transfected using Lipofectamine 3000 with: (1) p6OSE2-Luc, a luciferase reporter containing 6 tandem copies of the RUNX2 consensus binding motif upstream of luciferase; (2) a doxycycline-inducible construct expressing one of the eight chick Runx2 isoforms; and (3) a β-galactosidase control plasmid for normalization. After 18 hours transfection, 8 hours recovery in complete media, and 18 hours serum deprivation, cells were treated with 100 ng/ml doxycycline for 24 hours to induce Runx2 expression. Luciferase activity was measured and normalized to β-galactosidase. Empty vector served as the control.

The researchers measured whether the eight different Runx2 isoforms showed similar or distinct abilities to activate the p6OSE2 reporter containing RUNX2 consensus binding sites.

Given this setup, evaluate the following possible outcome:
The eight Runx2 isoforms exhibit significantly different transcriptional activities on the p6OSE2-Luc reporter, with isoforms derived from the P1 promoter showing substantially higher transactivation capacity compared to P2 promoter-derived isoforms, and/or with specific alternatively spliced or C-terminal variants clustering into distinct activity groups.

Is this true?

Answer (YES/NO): YES